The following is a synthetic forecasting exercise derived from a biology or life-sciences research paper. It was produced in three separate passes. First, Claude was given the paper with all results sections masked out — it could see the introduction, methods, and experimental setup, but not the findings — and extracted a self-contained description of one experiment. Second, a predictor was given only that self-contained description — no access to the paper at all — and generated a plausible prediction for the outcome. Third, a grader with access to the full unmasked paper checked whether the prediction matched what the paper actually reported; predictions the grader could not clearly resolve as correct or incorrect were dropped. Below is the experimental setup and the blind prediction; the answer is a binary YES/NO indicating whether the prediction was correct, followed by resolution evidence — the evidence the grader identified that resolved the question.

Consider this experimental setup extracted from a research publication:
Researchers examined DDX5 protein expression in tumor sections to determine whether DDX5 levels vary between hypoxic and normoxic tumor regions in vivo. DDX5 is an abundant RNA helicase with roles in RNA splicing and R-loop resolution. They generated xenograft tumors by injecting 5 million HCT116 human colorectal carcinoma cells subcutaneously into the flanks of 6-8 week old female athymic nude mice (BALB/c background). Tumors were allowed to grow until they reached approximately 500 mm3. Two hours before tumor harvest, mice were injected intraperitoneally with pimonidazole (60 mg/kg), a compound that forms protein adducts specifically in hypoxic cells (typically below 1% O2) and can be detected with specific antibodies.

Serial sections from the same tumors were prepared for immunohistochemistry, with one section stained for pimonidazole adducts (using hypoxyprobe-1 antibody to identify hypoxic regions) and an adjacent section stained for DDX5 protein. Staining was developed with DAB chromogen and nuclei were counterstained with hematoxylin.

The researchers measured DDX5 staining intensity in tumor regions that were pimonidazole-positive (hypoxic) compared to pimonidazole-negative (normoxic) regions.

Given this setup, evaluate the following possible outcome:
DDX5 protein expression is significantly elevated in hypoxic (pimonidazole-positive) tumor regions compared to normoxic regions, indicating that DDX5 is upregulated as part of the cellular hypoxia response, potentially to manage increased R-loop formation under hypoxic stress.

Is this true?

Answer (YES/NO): NO